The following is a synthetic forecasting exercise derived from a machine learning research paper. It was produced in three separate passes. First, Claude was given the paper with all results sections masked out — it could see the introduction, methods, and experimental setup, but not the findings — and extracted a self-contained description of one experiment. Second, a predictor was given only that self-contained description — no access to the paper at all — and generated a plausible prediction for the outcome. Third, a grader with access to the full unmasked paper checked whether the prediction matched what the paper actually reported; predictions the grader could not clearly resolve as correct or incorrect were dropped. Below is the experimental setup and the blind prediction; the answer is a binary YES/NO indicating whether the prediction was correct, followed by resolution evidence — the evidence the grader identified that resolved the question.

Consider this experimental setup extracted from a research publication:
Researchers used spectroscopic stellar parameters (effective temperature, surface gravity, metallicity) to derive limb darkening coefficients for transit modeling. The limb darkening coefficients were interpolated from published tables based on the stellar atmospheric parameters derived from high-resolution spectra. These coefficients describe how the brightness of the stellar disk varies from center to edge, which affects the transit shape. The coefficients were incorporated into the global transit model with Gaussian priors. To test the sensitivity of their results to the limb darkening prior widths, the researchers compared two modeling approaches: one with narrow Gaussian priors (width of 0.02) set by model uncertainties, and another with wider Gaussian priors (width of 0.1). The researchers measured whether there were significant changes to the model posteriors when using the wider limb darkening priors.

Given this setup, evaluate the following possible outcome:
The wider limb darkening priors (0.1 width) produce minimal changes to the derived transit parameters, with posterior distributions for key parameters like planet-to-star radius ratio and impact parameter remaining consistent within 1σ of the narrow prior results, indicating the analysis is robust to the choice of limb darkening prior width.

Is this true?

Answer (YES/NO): YES